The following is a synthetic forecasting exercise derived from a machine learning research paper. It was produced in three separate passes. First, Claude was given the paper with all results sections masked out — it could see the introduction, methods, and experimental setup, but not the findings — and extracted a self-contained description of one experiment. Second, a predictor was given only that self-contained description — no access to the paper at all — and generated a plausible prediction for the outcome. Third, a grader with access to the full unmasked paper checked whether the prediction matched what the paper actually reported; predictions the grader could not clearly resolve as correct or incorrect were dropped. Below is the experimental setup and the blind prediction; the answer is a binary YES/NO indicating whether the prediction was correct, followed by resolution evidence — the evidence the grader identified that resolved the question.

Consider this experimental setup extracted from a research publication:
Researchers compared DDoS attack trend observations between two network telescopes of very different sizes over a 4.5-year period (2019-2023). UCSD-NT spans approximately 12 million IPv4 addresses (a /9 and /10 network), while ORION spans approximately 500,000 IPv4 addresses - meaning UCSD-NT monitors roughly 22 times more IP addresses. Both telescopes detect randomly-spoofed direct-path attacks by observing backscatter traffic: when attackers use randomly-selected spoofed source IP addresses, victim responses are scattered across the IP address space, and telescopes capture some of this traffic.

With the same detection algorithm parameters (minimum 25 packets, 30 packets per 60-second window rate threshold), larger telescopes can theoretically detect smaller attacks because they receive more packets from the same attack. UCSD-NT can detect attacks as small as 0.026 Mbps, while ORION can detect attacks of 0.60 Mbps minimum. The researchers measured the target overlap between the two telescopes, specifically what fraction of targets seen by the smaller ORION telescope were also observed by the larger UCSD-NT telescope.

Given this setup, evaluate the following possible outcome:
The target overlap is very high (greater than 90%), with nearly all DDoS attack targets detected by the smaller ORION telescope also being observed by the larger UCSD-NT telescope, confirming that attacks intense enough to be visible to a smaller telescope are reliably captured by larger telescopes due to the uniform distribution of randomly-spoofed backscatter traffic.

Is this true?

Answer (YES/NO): NO